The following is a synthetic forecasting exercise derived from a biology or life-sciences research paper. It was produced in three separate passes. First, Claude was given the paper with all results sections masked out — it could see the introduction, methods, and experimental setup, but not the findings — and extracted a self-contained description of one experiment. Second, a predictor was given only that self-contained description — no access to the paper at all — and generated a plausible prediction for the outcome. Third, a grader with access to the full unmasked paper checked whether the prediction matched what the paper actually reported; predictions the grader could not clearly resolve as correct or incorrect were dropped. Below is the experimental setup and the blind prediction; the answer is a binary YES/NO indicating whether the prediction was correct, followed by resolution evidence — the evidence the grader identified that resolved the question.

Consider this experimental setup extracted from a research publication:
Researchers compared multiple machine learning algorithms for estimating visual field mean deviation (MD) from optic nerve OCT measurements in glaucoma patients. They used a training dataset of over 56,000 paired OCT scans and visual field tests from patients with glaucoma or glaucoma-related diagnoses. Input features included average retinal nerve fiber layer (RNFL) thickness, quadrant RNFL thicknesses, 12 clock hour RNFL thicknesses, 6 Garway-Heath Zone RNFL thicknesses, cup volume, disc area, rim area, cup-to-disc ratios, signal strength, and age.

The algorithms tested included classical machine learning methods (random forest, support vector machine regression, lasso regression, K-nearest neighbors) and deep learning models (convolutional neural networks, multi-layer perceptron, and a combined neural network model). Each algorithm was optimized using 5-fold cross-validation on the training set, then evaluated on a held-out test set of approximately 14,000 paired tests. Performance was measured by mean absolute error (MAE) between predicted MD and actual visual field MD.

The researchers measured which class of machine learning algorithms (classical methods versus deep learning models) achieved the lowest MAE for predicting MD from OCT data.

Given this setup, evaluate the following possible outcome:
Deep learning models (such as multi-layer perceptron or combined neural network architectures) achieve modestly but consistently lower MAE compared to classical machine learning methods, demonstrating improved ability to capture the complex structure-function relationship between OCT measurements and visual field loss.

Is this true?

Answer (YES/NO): NO